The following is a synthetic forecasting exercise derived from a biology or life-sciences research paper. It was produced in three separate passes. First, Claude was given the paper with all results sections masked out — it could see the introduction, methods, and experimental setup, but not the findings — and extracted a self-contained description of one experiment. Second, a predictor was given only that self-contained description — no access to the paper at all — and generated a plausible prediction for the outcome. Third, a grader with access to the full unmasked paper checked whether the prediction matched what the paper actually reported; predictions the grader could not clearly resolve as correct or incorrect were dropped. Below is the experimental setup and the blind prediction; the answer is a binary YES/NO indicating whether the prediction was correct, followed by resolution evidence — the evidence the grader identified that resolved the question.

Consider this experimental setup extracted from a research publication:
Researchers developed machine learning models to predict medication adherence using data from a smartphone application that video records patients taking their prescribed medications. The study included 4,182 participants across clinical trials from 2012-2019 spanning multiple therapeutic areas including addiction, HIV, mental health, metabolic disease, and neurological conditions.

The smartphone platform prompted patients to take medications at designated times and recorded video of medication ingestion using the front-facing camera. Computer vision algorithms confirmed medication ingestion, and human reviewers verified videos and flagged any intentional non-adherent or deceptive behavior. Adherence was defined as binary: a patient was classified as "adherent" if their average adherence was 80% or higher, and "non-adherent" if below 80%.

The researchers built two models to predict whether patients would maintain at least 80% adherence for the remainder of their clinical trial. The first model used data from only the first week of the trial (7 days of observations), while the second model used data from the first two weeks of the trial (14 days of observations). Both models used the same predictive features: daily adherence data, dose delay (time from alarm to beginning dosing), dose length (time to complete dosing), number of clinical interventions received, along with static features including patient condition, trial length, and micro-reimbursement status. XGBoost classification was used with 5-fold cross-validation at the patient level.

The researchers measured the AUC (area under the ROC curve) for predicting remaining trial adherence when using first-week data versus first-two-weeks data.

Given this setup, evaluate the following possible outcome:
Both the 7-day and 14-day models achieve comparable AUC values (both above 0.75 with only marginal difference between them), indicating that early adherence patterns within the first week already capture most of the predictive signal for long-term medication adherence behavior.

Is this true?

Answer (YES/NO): YES